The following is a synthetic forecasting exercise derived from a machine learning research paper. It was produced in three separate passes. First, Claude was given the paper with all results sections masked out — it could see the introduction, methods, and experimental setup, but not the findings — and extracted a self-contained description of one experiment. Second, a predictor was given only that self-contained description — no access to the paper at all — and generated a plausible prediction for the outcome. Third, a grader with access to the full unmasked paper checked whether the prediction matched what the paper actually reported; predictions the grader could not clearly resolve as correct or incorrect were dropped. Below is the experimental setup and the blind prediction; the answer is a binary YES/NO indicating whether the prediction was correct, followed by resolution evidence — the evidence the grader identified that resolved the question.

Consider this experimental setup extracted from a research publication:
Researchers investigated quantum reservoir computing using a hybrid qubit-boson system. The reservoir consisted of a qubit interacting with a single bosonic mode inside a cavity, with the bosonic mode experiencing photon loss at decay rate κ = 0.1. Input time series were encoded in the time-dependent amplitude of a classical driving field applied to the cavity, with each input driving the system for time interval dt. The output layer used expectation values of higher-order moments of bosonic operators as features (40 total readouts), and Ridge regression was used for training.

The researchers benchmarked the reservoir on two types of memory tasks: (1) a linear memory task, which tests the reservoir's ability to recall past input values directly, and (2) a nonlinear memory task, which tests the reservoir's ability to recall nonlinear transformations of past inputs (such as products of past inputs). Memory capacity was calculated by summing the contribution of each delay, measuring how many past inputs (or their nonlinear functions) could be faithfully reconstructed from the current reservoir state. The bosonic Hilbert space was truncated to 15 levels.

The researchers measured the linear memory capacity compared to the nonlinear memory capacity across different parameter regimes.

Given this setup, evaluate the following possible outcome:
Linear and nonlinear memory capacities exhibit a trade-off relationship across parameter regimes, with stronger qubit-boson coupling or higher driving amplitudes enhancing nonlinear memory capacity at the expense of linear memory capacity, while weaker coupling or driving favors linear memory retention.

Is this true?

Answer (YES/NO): NO